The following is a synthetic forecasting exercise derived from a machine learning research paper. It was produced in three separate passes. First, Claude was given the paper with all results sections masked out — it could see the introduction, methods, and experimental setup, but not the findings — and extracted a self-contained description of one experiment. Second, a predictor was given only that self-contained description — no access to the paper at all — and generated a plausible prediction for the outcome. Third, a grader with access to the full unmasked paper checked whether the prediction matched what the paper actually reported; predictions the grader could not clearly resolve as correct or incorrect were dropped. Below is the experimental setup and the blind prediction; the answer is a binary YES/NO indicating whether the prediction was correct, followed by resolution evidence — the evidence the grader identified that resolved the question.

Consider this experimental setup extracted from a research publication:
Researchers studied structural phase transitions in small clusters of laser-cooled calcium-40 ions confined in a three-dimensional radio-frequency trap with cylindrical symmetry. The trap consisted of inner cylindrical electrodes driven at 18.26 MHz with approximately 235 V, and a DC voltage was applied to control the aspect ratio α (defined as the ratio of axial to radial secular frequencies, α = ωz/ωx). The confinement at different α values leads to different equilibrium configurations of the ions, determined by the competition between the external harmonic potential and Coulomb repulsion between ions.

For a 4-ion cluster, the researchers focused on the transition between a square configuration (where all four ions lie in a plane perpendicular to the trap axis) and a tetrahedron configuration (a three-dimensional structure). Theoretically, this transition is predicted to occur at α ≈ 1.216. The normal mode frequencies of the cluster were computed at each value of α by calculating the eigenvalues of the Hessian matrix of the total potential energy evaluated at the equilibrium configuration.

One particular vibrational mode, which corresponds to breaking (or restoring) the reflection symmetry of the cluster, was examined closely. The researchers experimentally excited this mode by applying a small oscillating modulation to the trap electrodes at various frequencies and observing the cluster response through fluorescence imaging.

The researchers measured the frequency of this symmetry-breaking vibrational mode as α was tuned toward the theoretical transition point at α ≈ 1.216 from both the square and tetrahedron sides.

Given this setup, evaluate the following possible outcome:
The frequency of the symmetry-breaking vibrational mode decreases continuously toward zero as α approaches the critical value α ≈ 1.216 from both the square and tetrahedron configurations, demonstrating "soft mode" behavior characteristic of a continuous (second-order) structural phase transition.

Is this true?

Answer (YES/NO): NO